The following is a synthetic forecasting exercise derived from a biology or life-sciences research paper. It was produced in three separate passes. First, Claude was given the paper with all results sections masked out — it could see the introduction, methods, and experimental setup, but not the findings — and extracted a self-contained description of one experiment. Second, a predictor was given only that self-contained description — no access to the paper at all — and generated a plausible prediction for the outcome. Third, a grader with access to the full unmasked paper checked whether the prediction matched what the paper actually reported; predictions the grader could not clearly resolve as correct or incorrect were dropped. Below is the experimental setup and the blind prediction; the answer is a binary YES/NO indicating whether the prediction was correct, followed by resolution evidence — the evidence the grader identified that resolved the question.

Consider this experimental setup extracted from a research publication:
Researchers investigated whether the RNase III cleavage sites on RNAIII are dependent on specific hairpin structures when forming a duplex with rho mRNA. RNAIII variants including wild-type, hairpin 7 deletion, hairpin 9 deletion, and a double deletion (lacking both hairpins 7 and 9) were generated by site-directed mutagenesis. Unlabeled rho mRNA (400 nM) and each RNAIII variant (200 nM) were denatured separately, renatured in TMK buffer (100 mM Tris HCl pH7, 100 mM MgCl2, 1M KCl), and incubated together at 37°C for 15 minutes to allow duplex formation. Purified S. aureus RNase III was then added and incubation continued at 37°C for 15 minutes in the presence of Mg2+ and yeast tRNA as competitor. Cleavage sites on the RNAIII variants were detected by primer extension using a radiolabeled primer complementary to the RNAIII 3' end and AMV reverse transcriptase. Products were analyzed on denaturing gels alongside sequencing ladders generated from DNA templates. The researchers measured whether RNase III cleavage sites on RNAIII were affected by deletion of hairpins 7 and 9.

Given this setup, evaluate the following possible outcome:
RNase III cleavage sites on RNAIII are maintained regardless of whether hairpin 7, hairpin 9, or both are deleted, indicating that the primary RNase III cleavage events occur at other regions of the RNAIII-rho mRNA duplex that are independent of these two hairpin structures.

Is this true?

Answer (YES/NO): NO